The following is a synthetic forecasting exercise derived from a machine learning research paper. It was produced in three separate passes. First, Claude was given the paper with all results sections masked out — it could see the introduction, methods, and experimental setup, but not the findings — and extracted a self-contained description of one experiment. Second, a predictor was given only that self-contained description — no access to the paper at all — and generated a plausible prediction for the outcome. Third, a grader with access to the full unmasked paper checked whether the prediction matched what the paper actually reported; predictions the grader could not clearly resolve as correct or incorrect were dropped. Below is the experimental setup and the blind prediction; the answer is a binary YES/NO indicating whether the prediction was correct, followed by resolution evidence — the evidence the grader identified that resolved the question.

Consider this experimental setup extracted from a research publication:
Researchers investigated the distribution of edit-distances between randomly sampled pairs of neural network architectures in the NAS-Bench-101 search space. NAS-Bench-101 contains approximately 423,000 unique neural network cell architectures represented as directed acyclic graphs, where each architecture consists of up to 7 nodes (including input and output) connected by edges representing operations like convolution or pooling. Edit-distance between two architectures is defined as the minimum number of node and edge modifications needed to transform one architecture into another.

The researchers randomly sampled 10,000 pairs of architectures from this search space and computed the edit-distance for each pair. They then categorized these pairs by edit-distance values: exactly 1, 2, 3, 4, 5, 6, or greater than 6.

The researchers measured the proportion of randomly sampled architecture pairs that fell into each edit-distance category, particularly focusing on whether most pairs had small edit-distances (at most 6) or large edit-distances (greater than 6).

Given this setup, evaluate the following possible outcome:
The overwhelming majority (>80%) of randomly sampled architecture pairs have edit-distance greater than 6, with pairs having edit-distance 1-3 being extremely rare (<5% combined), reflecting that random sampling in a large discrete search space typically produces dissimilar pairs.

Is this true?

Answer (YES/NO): YES